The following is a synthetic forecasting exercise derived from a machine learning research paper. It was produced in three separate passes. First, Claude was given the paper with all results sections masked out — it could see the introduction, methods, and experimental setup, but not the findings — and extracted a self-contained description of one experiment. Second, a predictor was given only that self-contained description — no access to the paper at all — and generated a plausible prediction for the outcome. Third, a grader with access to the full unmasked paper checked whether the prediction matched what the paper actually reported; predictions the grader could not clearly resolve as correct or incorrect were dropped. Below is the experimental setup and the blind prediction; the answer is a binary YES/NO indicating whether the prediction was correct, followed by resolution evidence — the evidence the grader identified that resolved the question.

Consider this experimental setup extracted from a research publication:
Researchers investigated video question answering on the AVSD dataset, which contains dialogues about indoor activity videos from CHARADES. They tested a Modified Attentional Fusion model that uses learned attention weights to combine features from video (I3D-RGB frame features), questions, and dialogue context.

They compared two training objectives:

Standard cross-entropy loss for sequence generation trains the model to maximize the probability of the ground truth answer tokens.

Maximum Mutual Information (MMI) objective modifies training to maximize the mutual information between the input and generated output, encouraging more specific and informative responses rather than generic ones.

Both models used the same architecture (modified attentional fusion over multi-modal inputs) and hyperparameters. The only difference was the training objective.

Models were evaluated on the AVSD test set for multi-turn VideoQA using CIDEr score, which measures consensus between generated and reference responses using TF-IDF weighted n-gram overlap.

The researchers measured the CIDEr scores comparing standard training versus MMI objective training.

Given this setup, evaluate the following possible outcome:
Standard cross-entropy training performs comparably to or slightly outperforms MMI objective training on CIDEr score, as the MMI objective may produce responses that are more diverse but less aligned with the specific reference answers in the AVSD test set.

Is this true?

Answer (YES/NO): NO